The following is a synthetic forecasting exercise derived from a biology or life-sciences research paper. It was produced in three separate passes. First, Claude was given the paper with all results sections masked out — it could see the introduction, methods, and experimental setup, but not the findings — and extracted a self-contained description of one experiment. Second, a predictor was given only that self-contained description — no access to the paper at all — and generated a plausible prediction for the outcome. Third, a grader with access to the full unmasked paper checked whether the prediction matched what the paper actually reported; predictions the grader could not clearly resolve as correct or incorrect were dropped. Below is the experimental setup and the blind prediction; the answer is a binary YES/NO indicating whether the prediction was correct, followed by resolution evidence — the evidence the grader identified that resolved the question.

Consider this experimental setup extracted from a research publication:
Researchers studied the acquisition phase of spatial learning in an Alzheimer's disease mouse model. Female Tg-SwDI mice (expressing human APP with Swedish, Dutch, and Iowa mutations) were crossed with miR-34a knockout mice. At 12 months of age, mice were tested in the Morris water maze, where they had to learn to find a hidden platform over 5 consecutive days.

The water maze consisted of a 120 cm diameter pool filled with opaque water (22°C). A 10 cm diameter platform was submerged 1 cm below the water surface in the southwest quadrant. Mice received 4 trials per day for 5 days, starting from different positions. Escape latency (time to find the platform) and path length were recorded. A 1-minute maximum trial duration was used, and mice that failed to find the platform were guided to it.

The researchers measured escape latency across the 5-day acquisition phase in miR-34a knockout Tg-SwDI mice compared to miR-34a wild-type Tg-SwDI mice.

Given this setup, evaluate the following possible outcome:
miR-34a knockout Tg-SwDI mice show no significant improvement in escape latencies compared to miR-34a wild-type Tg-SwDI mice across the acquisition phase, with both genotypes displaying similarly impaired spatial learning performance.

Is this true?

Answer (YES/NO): NO